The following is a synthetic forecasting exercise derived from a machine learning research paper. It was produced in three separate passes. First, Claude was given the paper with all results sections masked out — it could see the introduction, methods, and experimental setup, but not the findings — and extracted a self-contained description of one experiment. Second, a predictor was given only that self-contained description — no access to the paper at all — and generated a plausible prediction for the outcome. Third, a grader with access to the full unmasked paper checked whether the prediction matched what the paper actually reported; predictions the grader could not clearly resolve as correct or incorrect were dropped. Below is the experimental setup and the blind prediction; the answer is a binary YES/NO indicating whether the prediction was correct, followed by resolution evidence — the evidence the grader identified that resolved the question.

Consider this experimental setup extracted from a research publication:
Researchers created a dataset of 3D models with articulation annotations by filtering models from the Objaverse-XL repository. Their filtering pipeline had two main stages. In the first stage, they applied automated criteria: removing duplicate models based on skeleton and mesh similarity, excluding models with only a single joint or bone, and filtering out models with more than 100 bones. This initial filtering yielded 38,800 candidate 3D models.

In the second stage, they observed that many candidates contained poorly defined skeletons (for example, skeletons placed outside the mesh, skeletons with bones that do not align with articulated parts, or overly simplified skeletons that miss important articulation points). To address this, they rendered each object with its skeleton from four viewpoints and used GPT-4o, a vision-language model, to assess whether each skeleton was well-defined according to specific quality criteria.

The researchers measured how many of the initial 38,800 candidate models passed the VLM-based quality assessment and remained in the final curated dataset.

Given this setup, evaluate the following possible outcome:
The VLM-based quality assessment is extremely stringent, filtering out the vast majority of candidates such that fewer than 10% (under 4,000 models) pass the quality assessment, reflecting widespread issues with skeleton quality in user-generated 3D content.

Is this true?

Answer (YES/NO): NO